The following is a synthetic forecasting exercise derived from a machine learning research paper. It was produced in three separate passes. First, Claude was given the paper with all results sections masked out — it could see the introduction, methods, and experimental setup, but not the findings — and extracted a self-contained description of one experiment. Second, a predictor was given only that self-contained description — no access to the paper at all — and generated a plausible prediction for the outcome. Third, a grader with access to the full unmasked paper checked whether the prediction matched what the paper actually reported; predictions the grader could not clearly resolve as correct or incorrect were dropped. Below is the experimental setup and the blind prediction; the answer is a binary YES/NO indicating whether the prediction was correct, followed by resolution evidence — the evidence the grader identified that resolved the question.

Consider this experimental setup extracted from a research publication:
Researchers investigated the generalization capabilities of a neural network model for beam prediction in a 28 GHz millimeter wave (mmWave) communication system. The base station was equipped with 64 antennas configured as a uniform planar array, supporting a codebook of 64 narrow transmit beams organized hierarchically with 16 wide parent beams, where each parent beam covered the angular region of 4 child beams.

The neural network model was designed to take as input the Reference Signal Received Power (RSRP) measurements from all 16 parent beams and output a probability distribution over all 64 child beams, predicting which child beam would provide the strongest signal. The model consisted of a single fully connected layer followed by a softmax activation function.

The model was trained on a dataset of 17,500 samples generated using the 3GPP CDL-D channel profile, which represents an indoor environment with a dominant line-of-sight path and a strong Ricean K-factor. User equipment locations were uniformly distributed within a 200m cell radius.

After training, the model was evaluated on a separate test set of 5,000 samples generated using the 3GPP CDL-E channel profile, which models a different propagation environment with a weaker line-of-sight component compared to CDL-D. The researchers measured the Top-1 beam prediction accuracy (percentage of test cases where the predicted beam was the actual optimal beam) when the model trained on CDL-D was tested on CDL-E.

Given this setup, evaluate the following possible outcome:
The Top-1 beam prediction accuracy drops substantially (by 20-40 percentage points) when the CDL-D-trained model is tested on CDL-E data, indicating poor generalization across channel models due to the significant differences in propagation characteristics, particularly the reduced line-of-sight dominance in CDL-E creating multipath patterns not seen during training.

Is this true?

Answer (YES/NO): NO